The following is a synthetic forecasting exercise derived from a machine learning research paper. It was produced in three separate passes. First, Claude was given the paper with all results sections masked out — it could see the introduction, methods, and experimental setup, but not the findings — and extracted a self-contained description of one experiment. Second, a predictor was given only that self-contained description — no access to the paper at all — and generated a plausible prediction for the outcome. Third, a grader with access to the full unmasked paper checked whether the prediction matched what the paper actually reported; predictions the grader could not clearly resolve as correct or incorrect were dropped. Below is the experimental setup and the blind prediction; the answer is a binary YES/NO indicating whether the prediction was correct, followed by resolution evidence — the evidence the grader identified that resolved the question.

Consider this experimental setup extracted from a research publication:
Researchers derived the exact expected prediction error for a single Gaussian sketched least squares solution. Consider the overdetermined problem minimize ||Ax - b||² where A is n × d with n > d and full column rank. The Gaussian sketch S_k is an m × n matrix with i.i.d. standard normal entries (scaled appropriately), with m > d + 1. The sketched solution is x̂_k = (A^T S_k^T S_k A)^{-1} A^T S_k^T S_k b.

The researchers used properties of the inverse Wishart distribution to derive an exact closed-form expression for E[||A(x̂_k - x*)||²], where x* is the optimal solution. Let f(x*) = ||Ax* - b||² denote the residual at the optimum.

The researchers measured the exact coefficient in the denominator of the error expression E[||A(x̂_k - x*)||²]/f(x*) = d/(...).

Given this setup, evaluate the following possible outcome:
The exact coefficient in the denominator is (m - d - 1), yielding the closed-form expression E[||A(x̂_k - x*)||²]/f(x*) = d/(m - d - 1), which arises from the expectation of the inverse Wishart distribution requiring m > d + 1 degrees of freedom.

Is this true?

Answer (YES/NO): YES